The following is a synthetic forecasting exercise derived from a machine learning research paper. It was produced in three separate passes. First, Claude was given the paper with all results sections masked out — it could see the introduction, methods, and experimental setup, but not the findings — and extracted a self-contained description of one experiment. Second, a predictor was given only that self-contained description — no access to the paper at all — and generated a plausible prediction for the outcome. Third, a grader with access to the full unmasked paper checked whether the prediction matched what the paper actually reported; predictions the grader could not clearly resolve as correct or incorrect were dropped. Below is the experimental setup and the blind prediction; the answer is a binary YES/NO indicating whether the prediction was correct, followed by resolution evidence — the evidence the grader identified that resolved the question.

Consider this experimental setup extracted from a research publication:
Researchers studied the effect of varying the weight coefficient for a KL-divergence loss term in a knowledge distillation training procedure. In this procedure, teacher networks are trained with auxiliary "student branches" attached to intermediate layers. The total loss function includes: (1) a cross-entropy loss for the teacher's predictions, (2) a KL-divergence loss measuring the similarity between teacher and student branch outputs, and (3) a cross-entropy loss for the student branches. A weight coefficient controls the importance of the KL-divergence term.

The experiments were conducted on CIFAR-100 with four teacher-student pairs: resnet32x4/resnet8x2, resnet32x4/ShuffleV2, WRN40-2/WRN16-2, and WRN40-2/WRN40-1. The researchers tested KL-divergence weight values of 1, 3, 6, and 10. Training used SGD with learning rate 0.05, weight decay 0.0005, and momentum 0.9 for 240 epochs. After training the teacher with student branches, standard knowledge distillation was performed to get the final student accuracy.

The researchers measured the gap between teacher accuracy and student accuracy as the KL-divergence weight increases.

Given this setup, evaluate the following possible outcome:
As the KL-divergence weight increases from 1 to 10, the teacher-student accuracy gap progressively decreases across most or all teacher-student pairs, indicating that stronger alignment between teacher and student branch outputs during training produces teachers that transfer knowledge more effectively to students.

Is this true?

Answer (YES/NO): NO